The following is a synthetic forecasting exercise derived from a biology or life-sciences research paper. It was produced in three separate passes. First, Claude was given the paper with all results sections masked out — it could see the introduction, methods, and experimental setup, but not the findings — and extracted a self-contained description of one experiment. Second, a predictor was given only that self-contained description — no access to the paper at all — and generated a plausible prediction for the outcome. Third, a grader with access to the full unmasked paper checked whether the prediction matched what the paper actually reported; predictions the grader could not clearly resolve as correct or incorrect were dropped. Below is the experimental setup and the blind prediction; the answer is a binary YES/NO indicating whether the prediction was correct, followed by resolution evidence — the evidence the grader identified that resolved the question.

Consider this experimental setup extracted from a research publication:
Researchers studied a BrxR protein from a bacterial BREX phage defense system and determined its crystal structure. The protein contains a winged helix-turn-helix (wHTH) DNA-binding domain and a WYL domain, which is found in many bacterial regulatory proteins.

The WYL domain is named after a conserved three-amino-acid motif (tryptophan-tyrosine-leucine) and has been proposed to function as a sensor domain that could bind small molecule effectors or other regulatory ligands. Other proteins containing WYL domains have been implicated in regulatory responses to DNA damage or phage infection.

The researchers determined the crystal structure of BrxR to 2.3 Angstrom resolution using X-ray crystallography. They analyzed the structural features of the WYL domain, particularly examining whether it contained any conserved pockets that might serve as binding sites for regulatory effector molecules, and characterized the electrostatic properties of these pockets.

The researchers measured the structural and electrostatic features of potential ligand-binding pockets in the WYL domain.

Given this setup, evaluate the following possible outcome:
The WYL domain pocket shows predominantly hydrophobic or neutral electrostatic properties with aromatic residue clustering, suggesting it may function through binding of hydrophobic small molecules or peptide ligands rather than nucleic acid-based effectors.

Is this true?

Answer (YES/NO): NO